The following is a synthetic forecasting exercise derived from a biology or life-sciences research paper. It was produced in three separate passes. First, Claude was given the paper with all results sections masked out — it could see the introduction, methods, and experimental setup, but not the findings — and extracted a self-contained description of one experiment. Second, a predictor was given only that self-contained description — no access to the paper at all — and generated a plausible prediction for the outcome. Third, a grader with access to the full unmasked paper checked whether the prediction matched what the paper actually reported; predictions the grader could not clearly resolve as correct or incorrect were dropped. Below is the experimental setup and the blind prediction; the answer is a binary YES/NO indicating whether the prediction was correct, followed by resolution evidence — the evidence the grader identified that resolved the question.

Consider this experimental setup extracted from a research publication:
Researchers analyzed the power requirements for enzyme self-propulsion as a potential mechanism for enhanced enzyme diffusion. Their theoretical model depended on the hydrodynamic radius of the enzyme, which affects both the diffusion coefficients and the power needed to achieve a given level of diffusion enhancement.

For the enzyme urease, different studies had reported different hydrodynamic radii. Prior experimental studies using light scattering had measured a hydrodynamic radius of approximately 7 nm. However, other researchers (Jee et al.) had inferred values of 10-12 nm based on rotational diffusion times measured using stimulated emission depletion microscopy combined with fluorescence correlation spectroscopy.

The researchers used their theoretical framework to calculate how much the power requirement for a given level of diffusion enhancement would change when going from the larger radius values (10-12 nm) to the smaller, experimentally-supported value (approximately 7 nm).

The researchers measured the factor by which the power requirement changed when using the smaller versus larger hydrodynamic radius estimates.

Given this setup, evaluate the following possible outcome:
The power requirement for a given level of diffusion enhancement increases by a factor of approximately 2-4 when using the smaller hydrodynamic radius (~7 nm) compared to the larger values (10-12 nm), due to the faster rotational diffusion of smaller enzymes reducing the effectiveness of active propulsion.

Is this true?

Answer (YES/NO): NO